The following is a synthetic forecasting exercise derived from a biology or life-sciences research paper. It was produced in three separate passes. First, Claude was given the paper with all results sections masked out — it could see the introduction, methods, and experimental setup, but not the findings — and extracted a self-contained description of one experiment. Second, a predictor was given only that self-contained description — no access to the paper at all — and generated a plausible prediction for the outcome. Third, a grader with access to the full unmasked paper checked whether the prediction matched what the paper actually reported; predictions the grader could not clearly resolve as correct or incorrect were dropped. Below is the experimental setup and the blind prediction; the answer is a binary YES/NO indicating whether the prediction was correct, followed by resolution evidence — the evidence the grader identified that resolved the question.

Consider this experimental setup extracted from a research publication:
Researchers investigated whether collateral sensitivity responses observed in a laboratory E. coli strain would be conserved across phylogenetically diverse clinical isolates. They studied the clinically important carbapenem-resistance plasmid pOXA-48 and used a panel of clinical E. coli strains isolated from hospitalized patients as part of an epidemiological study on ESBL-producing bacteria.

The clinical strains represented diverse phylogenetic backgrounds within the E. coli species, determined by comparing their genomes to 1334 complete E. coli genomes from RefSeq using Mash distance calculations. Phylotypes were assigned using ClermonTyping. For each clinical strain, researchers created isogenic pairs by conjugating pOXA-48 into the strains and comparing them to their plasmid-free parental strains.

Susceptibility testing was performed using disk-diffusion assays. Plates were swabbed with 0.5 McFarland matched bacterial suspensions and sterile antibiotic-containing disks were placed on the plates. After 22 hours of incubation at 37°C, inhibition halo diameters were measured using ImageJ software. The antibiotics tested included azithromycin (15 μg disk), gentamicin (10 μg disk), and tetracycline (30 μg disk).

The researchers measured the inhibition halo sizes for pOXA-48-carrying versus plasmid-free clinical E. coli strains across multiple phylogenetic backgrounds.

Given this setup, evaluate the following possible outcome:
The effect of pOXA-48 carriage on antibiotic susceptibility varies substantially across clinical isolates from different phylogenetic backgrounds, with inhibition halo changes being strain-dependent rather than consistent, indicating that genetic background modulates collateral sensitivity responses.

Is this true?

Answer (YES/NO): NO